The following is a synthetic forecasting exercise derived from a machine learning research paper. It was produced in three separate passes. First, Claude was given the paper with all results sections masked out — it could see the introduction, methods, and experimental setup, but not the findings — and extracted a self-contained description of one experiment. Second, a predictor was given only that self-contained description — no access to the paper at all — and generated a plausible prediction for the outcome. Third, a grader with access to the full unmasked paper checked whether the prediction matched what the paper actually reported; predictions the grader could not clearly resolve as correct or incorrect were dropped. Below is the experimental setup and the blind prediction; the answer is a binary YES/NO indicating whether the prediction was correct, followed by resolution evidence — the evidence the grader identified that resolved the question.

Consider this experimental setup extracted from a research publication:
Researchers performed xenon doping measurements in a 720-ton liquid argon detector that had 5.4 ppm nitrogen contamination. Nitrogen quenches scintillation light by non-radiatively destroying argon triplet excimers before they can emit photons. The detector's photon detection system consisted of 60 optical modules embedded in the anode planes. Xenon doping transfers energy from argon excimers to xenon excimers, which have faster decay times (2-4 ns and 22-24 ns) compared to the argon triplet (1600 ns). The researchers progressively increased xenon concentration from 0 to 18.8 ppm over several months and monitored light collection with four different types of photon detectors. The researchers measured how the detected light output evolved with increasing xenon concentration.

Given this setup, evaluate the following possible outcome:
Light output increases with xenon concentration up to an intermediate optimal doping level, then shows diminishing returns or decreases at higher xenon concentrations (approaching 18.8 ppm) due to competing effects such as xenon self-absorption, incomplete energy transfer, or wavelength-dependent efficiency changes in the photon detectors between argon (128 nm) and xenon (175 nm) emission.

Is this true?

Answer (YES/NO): NO